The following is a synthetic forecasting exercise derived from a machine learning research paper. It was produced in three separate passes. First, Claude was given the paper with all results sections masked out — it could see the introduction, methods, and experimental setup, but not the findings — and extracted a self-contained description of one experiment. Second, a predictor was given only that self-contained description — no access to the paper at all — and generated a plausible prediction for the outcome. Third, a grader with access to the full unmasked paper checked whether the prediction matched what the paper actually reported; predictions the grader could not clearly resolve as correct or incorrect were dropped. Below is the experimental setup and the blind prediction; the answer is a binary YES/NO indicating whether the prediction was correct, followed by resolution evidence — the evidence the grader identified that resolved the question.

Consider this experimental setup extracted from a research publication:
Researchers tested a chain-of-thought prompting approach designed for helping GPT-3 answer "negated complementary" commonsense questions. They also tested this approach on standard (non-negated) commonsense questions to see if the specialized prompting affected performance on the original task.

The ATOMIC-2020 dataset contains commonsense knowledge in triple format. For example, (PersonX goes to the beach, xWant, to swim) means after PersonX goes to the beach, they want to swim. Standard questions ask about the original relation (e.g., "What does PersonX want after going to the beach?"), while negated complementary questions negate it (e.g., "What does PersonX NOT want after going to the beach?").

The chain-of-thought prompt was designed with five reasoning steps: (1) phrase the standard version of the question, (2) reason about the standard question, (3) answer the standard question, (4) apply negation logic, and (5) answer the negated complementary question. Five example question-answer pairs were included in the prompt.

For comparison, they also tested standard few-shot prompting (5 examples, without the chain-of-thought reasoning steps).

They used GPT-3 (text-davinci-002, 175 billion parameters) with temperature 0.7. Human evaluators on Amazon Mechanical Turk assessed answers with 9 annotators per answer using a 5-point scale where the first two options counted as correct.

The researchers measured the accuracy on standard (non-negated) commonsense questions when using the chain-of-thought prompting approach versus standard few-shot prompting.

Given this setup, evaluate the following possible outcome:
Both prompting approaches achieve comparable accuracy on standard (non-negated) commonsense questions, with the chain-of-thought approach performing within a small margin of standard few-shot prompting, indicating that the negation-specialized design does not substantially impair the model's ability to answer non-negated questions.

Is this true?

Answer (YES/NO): NO